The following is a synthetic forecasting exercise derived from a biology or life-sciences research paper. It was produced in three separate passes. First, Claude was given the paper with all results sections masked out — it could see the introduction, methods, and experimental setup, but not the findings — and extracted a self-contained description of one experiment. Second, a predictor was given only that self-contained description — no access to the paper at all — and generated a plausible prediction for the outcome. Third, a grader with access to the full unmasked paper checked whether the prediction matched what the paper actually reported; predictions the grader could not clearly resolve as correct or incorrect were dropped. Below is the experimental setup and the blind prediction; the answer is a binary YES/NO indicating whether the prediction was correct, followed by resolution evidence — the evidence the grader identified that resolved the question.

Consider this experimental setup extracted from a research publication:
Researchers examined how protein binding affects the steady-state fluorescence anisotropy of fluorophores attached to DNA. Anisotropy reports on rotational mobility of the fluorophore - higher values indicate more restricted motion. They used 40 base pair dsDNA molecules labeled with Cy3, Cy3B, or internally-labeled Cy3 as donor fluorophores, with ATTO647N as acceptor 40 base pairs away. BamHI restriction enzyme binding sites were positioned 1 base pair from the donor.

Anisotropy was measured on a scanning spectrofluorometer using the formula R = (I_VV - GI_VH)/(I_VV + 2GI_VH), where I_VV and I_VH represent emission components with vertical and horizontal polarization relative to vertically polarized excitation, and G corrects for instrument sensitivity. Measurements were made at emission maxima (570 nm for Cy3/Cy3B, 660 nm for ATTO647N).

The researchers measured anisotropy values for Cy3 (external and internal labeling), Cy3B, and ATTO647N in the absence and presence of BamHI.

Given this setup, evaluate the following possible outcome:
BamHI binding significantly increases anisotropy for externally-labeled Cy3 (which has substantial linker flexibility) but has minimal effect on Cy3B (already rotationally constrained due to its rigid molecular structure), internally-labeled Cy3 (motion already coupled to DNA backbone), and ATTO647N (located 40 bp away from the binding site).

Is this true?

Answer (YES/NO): NO